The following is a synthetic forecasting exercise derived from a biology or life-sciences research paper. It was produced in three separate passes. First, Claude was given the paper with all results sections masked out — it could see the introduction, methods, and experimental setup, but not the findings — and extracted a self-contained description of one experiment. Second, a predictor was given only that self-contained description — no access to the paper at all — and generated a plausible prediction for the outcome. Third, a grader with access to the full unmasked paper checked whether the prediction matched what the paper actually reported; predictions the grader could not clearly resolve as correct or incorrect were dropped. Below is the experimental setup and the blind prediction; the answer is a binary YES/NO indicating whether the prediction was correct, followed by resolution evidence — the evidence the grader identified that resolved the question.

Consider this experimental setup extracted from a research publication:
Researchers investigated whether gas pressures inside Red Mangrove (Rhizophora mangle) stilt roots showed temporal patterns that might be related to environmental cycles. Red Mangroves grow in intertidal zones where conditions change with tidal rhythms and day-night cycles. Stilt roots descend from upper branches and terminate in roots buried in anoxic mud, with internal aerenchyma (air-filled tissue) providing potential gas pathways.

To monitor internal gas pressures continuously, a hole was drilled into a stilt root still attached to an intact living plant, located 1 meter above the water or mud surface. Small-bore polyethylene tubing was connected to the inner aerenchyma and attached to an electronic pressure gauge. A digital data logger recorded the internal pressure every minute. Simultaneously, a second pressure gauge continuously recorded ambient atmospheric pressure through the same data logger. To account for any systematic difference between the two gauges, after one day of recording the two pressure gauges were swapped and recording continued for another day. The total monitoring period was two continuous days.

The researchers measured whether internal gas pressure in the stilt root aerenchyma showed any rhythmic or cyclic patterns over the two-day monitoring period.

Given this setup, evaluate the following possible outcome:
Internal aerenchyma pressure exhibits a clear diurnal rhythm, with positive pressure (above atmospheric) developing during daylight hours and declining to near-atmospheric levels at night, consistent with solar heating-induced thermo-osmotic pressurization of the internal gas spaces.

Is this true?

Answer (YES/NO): NO